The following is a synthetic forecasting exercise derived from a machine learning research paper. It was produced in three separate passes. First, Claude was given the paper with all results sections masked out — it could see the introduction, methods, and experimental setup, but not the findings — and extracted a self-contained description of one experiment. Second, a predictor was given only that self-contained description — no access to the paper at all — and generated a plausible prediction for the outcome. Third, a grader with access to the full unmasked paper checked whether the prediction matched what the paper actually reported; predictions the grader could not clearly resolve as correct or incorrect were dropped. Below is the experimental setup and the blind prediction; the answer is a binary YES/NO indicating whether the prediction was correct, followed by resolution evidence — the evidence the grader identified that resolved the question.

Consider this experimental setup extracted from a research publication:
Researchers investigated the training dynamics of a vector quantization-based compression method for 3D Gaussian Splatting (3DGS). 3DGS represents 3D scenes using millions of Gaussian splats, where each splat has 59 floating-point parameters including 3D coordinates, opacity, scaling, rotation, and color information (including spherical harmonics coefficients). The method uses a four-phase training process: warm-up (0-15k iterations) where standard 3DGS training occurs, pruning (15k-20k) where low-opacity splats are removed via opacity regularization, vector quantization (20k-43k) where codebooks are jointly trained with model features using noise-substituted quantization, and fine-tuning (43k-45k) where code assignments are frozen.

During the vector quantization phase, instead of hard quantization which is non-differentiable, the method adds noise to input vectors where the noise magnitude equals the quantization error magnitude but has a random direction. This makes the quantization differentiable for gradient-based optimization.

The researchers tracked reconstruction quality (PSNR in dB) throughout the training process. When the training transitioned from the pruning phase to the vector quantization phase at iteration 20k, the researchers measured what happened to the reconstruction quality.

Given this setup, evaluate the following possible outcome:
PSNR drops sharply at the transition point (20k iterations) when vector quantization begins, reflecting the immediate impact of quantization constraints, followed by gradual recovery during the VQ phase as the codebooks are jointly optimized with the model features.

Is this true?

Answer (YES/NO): YES